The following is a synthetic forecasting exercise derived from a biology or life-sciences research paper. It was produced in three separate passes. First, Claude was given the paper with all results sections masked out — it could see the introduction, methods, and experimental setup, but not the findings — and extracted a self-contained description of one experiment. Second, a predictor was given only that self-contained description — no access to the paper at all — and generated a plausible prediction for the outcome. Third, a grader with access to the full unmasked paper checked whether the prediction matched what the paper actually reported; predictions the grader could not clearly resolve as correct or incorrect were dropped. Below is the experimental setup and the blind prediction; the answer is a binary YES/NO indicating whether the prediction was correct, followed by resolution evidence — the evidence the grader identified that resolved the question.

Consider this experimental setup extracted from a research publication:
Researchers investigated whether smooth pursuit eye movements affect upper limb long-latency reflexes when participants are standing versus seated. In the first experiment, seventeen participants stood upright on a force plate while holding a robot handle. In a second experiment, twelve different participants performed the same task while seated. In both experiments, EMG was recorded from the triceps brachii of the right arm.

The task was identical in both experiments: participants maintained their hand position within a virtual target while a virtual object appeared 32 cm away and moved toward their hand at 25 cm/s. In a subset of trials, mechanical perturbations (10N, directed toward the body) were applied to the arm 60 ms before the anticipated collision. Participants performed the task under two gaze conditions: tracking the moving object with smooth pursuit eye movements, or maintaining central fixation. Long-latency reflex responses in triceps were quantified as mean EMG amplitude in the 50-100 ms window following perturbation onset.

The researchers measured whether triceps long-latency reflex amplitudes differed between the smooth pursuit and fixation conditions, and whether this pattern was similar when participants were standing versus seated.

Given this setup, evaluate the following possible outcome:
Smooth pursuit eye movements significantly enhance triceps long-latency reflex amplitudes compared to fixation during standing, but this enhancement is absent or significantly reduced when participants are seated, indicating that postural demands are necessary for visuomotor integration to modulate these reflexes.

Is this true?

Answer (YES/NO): NO